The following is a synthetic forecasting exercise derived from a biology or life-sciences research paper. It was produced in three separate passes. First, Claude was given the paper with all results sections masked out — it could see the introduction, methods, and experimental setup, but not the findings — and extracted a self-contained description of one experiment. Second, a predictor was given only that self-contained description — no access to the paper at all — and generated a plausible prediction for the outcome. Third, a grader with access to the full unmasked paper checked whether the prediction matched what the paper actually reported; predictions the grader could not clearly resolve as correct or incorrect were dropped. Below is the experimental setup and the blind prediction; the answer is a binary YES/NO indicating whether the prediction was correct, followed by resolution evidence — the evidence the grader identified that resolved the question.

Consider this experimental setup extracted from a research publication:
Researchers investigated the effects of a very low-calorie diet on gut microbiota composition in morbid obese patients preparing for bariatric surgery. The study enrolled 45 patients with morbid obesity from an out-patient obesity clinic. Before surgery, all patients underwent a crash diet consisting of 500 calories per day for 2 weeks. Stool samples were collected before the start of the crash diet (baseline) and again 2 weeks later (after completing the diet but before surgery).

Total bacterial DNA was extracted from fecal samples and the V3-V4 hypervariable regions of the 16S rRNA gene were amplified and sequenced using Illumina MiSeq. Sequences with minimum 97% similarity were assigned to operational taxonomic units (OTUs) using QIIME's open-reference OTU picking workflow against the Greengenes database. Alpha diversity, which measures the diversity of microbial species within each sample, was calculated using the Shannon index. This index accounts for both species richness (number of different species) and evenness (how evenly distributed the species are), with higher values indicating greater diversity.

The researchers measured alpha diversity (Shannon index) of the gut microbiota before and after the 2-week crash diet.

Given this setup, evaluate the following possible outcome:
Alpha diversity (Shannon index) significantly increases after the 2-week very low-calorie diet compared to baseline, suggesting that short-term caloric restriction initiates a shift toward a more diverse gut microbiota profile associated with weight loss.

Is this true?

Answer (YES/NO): NO